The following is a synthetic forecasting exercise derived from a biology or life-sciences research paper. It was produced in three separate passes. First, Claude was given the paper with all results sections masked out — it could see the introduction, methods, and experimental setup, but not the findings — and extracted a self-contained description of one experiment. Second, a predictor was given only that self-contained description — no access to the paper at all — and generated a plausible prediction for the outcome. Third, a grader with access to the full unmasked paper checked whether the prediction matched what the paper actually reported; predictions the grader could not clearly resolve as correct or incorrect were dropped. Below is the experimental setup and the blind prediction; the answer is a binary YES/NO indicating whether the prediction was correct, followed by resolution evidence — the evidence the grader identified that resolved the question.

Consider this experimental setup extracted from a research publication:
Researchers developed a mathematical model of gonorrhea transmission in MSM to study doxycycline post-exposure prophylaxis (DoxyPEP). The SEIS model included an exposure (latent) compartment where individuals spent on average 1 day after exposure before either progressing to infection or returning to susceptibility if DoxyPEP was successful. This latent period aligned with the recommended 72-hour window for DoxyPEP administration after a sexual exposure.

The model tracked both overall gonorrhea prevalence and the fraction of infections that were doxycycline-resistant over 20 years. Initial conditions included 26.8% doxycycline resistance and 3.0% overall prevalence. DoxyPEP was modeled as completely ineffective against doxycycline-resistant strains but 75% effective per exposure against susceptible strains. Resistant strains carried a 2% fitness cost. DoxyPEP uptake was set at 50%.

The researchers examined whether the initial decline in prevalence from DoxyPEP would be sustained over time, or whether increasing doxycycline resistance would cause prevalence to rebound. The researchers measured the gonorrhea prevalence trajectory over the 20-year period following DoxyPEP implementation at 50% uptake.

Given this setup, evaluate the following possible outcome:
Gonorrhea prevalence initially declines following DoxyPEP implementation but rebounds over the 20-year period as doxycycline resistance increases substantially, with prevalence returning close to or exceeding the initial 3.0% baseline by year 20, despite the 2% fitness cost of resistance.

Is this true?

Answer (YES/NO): NO